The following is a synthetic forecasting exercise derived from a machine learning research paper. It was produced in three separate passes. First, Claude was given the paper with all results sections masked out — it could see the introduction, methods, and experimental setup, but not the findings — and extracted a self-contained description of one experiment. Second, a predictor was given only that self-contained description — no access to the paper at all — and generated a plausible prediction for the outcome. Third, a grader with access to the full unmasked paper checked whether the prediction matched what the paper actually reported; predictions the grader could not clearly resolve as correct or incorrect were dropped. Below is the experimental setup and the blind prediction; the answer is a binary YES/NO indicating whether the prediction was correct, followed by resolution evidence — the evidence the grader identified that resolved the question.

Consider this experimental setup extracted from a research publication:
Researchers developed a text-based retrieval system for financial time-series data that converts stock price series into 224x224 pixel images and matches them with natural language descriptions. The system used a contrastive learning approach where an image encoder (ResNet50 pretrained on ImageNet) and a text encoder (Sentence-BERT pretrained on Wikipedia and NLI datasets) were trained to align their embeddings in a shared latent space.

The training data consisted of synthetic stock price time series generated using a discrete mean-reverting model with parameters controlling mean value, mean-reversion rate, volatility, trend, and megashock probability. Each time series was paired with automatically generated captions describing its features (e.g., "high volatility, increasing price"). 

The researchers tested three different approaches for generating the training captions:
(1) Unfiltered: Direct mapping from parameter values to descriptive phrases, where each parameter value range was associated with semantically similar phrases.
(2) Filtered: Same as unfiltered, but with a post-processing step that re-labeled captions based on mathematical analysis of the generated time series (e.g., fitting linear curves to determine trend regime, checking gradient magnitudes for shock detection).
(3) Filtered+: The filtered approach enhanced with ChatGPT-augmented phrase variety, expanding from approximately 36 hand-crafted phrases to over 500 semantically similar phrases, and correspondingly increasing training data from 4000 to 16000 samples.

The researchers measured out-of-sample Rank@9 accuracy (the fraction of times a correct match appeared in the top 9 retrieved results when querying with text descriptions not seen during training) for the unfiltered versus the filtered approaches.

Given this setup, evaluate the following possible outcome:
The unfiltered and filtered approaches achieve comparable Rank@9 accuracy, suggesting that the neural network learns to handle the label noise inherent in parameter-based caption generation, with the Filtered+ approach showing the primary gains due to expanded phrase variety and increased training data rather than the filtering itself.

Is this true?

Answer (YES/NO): NO